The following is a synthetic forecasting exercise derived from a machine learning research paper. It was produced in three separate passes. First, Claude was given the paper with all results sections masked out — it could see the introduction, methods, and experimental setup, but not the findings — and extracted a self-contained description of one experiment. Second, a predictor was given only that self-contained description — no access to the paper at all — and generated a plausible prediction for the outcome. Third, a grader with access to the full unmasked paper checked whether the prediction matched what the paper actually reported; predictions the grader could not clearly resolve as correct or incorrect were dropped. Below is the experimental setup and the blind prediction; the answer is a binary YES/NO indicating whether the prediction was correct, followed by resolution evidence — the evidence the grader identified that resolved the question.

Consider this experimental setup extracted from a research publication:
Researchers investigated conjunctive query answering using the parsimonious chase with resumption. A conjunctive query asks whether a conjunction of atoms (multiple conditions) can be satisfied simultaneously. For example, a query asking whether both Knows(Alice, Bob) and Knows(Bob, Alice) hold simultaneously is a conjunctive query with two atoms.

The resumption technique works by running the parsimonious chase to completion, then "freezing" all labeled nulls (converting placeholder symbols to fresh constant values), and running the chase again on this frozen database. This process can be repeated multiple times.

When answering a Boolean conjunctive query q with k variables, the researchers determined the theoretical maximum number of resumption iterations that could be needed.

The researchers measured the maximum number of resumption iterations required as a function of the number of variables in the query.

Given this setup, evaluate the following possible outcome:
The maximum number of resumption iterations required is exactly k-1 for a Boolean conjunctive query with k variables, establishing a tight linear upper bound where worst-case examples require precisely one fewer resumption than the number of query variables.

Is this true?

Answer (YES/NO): NO